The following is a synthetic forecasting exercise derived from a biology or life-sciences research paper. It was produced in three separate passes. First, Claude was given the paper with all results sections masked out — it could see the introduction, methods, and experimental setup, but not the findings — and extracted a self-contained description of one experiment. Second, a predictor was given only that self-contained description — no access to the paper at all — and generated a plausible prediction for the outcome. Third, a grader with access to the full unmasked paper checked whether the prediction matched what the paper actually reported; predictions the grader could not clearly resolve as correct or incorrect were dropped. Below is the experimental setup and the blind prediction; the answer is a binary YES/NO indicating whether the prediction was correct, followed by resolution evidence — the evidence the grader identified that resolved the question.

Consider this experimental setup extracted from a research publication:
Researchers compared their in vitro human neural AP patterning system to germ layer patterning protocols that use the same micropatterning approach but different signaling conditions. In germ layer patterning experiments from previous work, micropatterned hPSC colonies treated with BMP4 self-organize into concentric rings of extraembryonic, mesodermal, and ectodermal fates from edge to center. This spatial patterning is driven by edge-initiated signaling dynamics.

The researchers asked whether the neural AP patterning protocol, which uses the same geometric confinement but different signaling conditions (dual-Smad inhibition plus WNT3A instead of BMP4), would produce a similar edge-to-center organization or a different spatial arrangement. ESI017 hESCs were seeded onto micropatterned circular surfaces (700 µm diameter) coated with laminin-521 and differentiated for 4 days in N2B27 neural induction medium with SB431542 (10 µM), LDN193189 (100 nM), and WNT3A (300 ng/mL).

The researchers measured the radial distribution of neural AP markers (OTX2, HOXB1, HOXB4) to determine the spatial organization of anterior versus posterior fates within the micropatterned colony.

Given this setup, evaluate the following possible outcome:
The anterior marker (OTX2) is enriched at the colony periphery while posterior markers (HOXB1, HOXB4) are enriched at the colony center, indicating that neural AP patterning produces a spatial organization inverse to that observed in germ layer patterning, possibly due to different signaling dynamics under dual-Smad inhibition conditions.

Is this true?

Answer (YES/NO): NO